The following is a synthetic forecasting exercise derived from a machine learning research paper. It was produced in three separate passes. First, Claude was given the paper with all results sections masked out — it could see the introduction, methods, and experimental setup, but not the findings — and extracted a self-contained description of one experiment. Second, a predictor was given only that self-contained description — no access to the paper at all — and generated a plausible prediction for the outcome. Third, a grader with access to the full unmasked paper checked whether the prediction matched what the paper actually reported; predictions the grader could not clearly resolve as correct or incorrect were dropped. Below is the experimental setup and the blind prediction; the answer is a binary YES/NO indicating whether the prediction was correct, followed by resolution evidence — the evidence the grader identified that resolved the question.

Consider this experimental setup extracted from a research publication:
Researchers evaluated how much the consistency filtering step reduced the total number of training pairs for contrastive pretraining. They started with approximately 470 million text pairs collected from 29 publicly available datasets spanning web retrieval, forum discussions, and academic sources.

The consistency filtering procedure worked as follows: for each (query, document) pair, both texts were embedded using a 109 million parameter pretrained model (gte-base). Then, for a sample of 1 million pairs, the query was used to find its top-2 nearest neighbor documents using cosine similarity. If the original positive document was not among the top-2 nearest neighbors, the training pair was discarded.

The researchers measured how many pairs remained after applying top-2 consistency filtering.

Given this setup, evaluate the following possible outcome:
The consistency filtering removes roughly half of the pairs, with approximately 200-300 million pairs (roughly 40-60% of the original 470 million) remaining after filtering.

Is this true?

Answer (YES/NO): YES